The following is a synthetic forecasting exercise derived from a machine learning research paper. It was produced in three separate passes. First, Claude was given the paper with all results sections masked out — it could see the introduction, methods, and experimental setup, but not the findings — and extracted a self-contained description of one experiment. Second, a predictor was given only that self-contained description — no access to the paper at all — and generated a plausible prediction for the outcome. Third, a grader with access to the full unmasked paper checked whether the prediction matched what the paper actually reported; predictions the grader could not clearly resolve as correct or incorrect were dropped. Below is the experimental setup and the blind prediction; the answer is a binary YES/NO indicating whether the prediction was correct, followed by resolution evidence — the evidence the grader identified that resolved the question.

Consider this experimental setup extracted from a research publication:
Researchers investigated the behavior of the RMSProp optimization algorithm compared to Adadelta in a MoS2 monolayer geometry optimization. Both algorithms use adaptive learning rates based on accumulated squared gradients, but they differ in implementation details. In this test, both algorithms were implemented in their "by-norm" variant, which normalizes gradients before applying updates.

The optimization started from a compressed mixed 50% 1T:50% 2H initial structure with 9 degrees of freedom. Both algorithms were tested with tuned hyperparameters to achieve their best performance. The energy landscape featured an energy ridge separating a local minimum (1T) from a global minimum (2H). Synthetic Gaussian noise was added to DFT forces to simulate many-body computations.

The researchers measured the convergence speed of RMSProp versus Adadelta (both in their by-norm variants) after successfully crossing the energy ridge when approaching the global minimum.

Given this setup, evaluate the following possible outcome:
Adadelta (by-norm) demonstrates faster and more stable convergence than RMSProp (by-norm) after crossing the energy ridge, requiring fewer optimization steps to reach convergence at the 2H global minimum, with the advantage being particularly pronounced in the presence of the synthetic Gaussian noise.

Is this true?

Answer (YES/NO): NO